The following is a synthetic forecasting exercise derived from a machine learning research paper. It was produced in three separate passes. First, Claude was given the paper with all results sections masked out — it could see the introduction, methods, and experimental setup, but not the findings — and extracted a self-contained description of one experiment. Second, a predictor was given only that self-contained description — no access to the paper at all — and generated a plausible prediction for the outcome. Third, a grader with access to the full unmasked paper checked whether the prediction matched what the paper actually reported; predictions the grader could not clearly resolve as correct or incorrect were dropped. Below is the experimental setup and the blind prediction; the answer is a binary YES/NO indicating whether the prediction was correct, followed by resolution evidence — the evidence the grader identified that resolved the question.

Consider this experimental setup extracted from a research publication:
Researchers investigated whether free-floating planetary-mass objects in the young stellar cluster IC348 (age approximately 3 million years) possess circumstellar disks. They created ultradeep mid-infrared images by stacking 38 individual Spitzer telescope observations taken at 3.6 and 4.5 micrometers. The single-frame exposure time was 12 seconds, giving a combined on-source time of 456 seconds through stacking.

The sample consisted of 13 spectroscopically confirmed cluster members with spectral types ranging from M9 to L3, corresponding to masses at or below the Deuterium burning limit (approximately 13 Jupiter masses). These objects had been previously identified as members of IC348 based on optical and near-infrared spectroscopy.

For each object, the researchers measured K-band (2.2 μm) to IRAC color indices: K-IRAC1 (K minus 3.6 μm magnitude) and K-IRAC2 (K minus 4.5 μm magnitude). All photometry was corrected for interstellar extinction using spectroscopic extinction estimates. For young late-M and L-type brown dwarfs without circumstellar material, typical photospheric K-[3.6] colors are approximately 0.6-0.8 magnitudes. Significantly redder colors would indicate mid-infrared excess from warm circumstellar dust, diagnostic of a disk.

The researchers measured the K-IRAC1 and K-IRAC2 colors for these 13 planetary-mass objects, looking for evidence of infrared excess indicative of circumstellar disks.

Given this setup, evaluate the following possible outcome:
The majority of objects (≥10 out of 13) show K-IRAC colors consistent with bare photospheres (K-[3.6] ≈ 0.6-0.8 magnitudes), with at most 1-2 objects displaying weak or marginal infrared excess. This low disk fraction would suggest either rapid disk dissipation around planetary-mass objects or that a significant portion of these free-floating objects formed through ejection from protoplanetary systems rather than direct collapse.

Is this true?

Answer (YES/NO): NO